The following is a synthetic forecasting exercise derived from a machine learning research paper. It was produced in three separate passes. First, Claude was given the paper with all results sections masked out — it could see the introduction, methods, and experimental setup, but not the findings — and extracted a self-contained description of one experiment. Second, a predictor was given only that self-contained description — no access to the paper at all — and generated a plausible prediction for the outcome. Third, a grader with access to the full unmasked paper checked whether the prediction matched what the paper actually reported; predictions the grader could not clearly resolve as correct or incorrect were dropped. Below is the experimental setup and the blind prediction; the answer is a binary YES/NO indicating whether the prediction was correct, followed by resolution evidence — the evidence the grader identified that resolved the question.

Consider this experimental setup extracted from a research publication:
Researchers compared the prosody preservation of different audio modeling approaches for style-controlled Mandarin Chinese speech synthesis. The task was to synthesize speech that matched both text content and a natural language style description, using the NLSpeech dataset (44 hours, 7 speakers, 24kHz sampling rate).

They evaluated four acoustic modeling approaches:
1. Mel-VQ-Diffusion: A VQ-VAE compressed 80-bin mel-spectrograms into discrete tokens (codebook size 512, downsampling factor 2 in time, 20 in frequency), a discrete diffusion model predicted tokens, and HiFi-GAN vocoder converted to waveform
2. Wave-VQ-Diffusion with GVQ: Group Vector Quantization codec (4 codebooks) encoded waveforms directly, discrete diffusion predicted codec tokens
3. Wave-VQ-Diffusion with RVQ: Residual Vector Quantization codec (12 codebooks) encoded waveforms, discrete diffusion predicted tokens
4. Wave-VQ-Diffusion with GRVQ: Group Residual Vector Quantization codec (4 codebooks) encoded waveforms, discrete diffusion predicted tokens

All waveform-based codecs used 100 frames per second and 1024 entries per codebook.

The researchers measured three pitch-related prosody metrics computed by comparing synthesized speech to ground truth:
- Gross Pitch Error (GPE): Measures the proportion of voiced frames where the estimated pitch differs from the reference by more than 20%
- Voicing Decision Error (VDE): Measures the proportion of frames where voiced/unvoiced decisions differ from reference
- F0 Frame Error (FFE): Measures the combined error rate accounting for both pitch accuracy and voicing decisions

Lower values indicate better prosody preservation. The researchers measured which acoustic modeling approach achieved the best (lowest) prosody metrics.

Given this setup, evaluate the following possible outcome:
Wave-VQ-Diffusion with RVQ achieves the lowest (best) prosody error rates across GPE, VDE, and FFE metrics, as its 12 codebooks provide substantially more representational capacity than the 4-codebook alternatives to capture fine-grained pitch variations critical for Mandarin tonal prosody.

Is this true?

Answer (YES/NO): NO